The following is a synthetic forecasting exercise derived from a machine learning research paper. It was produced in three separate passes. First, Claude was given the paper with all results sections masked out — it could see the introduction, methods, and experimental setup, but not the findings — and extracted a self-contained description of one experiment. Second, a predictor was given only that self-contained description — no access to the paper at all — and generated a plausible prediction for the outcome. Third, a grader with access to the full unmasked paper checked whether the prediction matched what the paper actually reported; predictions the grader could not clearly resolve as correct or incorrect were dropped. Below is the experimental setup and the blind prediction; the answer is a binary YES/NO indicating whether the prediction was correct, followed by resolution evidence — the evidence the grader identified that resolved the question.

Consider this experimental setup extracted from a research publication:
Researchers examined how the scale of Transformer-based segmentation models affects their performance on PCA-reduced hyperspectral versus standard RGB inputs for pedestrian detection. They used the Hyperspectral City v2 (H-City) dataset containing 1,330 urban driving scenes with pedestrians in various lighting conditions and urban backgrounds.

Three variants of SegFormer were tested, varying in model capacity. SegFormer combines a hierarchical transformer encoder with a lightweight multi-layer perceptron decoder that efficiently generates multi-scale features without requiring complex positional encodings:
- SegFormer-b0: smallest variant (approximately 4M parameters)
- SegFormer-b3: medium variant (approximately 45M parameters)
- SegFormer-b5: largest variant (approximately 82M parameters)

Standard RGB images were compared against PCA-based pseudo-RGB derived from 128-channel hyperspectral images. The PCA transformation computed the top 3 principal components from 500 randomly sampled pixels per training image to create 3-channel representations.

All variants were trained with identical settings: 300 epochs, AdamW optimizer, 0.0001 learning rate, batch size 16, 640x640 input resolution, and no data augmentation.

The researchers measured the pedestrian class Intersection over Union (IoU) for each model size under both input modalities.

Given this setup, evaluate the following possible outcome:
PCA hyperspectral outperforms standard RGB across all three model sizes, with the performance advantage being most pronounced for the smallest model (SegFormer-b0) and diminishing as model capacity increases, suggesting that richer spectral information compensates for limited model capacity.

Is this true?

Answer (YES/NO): NO